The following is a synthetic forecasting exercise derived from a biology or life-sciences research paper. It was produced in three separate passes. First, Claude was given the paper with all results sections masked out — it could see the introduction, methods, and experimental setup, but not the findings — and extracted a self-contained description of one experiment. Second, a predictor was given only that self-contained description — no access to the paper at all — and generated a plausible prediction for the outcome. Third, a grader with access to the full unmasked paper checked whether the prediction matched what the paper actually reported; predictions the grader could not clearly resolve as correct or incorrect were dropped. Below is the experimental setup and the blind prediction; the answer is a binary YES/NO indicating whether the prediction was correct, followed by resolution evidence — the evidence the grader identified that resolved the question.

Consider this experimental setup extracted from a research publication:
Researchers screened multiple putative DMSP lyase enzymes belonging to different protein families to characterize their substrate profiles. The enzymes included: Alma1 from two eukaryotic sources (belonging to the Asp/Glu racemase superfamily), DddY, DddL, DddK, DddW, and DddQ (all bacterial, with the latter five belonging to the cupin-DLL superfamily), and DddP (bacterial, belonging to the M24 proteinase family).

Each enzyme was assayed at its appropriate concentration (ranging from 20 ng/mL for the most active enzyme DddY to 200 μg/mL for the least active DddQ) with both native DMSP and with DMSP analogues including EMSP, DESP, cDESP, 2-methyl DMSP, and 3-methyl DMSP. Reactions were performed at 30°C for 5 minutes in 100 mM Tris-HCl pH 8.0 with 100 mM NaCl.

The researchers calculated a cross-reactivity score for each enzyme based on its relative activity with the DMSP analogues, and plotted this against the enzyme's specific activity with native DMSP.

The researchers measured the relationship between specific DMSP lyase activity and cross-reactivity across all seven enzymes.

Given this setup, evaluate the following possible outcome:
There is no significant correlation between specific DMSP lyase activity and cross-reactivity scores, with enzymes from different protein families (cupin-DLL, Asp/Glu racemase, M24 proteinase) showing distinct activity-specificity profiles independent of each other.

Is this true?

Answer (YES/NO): NO